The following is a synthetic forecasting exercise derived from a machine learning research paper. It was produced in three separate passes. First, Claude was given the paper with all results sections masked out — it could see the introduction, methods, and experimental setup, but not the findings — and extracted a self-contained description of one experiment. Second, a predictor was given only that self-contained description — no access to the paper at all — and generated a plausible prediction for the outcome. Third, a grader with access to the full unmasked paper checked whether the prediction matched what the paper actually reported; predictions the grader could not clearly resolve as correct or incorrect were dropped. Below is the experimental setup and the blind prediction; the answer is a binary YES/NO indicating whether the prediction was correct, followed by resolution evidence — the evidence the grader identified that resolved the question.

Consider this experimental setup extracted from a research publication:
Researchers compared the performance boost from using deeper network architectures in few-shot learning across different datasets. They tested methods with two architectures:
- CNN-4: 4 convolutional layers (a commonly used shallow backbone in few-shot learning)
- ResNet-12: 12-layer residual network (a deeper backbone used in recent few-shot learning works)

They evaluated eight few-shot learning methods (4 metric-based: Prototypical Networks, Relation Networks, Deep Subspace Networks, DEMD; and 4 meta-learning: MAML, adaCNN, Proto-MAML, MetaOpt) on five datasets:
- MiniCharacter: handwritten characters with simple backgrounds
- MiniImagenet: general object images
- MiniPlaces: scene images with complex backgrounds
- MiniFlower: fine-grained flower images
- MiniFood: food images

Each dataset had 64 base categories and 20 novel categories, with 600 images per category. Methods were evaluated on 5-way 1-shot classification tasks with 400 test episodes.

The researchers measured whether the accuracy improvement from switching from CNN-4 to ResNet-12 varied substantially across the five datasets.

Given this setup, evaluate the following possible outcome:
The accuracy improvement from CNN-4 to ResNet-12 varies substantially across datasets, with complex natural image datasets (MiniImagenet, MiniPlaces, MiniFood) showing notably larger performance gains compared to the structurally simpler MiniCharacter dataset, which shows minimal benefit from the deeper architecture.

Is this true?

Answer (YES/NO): YES